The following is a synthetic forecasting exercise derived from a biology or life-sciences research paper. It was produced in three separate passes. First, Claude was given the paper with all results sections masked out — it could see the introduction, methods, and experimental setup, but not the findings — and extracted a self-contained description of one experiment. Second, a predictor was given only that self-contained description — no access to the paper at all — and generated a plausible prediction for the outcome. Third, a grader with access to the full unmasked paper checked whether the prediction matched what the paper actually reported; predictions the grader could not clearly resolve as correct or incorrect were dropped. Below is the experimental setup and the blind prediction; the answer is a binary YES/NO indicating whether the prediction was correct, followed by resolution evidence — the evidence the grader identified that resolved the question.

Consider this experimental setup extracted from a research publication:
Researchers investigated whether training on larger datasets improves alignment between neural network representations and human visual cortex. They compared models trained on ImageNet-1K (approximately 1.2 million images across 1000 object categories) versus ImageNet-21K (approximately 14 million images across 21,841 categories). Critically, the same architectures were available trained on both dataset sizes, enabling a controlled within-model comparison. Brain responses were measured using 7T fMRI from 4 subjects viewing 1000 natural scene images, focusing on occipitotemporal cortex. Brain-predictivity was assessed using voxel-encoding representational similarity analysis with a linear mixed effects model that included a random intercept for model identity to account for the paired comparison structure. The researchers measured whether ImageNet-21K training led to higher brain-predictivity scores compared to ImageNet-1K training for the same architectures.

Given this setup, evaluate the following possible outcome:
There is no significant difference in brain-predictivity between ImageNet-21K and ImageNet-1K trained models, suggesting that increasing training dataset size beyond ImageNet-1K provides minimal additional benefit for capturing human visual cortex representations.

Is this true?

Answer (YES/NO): YES